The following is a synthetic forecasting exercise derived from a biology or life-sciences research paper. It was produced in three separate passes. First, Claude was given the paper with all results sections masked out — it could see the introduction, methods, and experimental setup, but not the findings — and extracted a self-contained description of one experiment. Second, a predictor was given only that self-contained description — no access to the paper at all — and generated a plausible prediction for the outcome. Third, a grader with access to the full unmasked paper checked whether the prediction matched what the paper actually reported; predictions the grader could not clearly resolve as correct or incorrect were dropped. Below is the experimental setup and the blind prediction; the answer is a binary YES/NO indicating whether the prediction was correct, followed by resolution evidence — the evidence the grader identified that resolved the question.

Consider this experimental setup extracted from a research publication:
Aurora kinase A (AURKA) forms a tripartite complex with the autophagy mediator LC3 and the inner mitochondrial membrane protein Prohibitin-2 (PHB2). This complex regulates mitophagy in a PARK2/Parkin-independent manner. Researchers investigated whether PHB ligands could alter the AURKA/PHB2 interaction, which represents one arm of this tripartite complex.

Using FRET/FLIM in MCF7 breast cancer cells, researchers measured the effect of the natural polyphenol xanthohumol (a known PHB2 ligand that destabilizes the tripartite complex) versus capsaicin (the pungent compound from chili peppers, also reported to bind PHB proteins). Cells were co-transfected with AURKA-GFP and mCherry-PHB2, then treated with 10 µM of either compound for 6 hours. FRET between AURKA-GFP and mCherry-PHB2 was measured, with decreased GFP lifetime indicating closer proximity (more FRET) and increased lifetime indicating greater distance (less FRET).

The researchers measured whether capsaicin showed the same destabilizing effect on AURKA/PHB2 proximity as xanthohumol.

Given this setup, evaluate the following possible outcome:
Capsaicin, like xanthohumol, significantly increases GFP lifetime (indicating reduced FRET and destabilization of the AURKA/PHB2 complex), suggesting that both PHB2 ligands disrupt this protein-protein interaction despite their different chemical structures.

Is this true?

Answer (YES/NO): NO